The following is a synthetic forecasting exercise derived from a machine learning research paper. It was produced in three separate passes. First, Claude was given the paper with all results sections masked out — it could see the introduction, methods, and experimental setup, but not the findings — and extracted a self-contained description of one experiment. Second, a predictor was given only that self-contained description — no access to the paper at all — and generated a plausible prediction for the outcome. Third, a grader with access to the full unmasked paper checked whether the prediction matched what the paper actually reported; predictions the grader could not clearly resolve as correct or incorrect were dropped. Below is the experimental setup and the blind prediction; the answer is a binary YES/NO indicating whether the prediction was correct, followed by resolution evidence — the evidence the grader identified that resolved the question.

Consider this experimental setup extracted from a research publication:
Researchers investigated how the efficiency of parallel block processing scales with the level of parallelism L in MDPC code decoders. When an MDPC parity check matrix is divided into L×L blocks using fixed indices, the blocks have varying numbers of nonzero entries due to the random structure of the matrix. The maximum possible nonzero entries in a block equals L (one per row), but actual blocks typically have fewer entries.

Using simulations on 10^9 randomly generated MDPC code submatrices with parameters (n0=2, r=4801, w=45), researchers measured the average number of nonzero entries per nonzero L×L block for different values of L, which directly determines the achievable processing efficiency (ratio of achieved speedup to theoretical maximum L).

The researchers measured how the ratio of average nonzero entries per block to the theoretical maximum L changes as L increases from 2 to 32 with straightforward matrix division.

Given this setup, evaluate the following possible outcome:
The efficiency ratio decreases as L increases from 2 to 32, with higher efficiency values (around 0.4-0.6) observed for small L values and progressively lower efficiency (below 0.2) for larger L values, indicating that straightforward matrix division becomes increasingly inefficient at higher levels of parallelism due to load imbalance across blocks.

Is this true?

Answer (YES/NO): NO